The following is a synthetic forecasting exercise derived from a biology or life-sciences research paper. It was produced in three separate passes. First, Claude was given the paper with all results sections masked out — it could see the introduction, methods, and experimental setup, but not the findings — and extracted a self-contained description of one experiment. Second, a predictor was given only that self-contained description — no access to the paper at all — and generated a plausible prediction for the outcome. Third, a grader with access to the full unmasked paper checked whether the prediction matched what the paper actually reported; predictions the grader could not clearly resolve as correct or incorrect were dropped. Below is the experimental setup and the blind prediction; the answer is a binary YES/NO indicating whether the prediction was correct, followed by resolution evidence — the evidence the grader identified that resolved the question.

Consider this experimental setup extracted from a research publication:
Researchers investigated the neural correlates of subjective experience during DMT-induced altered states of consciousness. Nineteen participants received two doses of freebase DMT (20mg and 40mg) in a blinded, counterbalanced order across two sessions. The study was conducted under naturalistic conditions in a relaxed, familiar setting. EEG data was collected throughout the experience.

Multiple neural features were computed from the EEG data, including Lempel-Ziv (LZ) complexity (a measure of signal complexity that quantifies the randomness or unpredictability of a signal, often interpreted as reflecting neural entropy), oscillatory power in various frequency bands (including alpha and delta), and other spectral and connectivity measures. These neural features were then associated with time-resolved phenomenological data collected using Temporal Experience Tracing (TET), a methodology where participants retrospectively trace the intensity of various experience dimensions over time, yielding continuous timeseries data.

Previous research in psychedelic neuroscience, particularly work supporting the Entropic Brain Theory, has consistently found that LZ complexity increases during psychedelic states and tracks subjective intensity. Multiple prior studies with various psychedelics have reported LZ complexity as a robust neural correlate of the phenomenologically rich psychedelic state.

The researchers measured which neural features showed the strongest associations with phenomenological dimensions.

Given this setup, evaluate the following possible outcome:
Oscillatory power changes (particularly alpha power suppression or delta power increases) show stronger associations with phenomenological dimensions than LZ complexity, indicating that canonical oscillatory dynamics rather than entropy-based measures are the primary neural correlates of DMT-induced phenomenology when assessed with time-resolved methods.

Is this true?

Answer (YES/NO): NO